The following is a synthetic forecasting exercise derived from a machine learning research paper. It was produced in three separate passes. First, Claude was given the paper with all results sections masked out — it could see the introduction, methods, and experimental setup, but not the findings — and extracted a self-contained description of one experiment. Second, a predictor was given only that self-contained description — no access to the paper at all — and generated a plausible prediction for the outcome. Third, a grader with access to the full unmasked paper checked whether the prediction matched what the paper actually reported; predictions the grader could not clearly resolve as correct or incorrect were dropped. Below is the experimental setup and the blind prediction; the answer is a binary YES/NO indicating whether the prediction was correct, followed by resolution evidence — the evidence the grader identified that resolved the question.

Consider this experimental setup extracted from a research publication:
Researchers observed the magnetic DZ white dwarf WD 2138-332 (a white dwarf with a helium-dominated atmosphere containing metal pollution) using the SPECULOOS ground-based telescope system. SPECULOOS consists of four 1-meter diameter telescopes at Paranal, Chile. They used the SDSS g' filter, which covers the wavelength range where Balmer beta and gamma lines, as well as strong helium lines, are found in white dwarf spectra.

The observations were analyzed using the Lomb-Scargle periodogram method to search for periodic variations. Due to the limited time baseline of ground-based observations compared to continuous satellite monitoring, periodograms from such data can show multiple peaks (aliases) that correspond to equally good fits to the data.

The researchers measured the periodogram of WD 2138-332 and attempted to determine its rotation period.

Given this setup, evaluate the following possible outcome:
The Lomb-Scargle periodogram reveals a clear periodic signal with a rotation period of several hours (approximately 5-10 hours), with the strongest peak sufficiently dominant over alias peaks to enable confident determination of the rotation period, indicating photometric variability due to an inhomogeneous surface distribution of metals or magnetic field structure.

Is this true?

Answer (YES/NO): NO